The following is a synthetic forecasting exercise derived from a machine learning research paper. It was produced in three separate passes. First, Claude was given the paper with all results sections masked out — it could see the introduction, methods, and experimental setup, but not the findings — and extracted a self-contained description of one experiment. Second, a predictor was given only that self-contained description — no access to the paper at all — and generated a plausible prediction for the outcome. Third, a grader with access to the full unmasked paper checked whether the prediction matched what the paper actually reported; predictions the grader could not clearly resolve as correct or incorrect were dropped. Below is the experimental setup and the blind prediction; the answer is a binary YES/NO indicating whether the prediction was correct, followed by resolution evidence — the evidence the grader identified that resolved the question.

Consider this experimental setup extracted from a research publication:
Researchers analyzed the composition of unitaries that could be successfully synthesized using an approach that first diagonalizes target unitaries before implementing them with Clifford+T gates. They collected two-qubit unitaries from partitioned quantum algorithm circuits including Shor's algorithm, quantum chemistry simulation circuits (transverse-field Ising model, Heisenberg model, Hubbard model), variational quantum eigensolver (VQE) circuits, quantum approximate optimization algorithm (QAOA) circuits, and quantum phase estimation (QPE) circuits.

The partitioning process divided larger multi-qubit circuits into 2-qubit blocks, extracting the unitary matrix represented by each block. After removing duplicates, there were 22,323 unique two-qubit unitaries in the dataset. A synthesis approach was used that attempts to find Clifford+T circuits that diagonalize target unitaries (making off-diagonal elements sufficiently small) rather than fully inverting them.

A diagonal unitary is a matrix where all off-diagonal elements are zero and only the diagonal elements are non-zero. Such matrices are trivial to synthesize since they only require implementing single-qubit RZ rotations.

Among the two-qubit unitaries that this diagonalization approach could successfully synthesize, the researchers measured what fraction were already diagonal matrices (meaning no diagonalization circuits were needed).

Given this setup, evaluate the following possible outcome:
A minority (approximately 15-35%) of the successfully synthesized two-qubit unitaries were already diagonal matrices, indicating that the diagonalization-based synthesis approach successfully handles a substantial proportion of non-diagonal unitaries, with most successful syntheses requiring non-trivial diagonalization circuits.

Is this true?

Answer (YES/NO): NO